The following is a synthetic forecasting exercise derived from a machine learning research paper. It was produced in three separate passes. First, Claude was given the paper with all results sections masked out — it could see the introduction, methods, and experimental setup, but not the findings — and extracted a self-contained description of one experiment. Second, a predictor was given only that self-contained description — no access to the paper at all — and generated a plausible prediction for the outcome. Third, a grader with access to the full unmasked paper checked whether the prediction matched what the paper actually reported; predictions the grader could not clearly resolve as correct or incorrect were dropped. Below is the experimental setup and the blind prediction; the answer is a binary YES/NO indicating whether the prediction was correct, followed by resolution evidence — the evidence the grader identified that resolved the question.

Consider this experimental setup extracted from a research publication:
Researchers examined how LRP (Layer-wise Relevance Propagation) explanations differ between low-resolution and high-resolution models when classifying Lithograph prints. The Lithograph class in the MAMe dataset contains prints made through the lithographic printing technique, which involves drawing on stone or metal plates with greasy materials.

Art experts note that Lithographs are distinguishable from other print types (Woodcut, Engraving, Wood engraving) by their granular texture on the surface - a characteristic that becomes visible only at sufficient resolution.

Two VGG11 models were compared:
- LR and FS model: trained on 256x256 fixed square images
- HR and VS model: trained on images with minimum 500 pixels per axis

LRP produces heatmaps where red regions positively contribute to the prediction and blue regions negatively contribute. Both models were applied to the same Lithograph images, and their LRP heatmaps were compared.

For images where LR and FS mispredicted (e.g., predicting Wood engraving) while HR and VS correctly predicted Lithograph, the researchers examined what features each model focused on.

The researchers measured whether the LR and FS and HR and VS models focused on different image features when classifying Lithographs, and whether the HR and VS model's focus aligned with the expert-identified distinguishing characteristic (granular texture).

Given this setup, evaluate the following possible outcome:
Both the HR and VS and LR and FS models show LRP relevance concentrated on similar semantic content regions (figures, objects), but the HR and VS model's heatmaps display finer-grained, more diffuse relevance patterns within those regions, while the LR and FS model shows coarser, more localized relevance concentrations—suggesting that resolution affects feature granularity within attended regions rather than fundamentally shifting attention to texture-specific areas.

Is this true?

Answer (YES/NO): NO